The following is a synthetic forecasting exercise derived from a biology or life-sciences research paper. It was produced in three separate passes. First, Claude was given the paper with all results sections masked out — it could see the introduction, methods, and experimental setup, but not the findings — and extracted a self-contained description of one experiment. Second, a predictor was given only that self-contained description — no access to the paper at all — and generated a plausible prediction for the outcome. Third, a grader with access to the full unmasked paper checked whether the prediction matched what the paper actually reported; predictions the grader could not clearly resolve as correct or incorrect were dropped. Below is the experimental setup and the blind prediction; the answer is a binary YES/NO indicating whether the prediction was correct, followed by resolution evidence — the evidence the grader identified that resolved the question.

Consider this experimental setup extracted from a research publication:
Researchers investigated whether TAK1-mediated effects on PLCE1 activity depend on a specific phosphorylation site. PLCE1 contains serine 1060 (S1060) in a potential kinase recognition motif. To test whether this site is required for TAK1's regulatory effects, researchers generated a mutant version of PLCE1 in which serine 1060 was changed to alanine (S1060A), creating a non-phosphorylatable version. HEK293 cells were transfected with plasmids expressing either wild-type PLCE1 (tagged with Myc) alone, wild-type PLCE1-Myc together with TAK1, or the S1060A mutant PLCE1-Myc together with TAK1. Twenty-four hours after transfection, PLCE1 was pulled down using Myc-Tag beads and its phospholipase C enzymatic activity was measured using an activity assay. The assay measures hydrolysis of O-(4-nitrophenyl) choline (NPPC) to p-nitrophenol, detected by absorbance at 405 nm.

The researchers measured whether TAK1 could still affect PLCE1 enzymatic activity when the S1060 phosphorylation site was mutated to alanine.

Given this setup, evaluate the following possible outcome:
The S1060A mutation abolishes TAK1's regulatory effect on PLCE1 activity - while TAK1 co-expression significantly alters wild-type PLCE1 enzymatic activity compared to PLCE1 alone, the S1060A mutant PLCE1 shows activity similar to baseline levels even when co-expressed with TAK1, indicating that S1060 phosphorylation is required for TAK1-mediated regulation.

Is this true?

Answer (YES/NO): YES